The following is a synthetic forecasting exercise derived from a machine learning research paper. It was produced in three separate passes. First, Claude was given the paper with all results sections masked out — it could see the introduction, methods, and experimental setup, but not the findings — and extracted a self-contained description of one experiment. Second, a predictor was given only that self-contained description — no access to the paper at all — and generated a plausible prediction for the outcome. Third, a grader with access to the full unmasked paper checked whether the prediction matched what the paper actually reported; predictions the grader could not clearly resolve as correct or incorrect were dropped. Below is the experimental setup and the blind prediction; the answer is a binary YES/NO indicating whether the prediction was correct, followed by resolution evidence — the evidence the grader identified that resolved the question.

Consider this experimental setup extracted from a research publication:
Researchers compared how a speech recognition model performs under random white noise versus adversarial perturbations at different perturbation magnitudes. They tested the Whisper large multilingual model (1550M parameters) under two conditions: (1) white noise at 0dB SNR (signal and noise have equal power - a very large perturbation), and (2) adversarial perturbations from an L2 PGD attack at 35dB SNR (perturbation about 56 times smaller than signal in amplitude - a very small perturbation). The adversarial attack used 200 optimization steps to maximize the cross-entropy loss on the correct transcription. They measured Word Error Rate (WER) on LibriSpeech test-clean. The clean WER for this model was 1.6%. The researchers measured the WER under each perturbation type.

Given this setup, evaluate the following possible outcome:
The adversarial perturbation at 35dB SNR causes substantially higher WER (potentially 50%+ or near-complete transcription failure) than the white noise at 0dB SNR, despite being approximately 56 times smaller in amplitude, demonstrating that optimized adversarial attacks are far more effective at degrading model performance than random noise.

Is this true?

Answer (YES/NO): YES